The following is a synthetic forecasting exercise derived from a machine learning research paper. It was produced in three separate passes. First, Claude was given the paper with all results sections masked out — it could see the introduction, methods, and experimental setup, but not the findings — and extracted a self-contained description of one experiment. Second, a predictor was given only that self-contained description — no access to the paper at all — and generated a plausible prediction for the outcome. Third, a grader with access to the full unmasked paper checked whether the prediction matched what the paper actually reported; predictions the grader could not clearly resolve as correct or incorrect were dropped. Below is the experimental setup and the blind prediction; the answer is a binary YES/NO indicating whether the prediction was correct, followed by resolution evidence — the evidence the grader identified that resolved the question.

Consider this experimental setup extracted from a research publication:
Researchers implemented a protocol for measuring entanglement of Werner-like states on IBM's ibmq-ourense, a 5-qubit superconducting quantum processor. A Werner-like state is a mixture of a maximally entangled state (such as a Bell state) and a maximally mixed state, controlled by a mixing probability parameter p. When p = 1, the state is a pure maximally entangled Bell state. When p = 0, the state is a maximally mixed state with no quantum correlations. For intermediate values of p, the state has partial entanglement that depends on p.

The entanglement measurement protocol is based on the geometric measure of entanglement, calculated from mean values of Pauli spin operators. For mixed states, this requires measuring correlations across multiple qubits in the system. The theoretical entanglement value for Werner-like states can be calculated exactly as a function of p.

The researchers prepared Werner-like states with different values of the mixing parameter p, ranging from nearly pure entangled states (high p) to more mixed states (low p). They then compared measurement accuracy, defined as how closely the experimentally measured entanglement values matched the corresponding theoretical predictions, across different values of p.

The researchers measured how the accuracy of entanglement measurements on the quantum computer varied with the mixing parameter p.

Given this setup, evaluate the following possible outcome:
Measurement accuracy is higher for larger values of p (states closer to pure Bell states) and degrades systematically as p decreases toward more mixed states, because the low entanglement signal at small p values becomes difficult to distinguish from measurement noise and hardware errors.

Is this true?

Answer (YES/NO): NO